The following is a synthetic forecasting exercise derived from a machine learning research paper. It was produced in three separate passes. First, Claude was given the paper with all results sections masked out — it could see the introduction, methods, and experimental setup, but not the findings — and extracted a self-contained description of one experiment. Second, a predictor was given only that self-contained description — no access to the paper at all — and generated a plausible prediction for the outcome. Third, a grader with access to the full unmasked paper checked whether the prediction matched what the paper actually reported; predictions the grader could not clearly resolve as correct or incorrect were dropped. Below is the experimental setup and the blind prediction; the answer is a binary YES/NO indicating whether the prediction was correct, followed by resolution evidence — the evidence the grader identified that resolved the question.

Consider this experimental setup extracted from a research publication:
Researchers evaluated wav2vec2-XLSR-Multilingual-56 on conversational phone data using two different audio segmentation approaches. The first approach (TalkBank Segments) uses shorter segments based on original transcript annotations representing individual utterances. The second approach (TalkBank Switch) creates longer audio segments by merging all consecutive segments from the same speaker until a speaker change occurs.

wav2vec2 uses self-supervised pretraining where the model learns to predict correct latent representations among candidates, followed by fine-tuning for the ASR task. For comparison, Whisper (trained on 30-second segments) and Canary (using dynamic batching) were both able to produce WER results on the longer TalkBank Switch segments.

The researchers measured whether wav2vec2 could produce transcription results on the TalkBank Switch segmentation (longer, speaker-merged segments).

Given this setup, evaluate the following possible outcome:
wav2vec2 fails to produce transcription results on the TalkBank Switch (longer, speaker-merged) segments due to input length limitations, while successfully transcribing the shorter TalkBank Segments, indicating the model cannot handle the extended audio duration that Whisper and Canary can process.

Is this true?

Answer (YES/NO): YES